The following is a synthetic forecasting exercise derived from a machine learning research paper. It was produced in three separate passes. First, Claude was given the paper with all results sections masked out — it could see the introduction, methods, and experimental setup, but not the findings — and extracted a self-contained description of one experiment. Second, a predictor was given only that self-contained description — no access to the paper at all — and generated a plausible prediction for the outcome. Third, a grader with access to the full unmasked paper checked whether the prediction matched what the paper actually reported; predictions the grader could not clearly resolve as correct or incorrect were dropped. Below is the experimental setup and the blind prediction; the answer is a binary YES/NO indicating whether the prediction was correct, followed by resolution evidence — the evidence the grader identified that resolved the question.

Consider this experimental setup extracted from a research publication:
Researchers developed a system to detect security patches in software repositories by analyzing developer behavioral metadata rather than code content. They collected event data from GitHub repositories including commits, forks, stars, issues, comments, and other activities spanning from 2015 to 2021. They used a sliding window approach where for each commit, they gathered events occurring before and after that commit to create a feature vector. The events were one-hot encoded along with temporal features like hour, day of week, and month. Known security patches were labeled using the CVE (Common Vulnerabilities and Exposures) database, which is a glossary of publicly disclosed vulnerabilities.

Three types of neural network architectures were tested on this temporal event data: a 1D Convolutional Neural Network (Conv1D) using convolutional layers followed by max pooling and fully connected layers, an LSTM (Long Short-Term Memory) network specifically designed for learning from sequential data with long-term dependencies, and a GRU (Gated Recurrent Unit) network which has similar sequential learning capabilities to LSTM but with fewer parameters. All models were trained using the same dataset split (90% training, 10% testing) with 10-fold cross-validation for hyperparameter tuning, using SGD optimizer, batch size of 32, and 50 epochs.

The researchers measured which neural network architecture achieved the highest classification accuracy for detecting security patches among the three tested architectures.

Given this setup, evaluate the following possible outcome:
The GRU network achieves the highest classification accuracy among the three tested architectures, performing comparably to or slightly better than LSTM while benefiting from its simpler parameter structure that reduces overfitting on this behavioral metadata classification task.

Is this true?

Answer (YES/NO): NO